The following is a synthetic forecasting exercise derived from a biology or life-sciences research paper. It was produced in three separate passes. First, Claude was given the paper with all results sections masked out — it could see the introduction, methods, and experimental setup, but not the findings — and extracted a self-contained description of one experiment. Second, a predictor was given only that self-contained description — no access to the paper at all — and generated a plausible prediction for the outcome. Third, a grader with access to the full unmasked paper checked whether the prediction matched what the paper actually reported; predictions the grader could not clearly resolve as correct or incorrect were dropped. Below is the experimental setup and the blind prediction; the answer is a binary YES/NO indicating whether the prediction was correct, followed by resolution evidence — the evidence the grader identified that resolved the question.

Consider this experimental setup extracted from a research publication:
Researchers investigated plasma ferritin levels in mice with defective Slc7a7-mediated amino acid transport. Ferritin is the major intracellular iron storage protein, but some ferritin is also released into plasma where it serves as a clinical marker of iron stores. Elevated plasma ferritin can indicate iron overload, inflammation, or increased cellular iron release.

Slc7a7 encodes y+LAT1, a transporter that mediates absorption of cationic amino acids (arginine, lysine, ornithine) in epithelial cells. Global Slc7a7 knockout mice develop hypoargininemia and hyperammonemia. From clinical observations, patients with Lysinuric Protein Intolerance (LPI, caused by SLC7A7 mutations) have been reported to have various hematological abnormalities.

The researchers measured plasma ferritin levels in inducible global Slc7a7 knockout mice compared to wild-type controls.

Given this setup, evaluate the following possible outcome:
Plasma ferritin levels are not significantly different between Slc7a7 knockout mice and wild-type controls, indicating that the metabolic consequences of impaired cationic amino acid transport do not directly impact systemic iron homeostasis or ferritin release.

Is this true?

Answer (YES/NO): NO